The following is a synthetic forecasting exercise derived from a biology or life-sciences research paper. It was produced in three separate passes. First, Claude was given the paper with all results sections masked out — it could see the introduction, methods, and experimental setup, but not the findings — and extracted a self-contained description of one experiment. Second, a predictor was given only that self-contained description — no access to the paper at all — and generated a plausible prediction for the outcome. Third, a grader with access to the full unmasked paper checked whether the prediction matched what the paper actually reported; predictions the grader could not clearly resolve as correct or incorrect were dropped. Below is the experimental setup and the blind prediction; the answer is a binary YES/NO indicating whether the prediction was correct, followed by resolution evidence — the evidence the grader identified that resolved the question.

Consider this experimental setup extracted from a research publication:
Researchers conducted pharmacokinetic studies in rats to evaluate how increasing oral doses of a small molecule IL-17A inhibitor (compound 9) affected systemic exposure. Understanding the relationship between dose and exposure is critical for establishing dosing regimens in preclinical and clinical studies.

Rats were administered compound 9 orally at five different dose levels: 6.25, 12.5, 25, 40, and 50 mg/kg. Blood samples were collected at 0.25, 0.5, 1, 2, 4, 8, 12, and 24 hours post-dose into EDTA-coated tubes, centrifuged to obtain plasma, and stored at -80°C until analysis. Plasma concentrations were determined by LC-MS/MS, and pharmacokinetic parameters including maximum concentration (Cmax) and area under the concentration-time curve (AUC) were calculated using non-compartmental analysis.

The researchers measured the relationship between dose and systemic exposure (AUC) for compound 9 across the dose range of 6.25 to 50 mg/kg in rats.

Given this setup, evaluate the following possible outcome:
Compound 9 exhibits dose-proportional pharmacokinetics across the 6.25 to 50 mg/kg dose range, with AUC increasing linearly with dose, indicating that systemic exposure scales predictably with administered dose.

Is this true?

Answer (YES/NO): NO